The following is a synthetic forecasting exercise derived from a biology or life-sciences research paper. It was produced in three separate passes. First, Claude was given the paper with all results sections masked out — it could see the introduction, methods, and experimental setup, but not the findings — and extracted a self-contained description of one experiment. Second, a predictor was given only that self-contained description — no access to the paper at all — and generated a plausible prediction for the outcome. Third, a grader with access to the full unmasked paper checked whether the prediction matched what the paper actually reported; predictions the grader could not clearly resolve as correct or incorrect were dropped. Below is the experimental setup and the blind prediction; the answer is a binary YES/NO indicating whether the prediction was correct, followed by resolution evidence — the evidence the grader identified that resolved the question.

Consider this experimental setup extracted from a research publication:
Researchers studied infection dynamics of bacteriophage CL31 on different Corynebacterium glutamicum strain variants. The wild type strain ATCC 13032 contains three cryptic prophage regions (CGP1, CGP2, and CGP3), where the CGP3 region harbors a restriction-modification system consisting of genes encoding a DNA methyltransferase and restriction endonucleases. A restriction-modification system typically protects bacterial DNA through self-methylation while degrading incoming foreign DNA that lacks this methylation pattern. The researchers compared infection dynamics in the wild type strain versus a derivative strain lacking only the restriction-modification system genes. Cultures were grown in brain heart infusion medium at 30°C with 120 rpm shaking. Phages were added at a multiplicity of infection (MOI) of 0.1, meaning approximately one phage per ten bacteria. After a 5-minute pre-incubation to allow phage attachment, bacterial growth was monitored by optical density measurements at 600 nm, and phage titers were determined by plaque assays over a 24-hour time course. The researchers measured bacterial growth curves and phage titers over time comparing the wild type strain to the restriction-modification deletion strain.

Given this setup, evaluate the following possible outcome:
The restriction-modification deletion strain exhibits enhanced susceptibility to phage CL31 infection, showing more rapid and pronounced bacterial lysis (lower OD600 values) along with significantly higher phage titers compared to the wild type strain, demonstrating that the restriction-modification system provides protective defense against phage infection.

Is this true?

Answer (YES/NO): YES